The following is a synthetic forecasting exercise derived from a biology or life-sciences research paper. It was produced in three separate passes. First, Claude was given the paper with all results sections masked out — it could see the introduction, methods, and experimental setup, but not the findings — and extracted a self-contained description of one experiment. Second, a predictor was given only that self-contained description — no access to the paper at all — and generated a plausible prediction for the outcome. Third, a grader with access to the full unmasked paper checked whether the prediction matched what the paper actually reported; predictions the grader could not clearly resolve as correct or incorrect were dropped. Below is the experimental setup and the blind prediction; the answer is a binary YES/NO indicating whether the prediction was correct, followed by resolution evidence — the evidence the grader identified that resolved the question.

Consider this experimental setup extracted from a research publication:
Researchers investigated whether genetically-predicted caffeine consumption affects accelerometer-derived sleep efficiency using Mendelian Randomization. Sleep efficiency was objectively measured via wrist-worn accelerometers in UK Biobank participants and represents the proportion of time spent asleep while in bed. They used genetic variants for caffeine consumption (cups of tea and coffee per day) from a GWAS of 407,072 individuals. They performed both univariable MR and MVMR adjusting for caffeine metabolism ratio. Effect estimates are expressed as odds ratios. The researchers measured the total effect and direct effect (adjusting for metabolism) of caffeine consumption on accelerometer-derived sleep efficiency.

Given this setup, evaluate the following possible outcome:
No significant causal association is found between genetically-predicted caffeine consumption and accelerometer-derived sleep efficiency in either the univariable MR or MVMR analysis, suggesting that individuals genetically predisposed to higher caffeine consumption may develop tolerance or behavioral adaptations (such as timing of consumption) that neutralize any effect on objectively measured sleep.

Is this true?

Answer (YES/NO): NO